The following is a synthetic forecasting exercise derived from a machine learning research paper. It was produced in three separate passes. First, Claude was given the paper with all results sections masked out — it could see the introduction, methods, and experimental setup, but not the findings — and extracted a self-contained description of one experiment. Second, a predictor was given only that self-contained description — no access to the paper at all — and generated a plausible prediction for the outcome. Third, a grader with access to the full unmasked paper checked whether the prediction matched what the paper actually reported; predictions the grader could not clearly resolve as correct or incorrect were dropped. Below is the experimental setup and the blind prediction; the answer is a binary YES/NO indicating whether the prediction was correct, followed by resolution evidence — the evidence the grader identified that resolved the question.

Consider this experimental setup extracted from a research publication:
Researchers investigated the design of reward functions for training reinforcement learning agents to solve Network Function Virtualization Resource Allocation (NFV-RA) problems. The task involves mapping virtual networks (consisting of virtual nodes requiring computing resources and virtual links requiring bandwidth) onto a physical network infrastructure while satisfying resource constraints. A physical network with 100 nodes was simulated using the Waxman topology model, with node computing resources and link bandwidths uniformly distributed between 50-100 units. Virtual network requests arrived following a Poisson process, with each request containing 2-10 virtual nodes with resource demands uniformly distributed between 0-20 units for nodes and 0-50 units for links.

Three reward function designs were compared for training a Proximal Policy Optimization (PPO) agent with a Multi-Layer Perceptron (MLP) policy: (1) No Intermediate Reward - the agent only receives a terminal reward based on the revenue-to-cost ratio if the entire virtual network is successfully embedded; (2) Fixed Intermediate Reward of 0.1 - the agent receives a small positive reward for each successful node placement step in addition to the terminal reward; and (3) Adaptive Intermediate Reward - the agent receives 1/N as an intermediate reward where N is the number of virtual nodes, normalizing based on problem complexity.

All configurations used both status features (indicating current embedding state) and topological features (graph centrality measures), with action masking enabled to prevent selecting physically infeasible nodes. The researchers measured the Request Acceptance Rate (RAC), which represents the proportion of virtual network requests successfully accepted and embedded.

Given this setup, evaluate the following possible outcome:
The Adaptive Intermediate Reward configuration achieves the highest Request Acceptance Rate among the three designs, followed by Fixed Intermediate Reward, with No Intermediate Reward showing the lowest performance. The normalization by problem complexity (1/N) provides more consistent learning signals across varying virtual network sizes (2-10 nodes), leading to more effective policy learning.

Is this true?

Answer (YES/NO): NO